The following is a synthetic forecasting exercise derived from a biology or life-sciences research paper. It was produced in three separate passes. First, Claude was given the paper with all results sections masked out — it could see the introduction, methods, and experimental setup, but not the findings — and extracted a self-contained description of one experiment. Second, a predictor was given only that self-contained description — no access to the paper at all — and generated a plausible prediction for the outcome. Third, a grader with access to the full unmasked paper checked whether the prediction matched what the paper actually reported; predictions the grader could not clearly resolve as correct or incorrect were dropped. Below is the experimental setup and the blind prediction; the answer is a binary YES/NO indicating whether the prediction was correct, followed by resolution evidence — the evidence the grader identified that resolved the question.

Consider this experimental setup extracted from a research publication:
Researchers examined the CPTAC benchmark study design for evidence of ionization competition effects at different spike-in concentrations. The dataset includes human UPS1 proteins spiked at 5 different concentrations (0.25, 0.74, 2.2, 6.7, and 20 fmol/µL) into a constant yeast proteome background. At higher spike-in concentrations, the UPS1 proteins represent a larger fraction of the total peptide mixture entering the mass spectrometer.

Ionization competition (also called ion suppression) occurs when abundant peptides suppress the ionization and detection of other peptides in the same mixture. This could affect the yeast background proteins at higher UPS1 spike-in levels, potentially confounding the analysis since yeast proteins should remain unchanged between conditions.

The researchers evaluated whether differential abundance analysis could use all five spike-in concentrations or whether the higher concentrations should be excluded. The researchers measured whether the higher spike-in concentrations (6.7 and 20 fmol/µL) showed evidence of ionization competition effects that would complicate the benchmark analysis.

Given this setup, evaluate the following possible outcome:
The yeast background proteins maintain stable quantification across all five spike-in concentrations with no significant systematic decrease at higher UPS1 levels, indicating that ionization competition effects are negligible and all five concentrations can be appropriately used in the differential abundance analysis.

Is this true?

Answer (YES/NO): NO